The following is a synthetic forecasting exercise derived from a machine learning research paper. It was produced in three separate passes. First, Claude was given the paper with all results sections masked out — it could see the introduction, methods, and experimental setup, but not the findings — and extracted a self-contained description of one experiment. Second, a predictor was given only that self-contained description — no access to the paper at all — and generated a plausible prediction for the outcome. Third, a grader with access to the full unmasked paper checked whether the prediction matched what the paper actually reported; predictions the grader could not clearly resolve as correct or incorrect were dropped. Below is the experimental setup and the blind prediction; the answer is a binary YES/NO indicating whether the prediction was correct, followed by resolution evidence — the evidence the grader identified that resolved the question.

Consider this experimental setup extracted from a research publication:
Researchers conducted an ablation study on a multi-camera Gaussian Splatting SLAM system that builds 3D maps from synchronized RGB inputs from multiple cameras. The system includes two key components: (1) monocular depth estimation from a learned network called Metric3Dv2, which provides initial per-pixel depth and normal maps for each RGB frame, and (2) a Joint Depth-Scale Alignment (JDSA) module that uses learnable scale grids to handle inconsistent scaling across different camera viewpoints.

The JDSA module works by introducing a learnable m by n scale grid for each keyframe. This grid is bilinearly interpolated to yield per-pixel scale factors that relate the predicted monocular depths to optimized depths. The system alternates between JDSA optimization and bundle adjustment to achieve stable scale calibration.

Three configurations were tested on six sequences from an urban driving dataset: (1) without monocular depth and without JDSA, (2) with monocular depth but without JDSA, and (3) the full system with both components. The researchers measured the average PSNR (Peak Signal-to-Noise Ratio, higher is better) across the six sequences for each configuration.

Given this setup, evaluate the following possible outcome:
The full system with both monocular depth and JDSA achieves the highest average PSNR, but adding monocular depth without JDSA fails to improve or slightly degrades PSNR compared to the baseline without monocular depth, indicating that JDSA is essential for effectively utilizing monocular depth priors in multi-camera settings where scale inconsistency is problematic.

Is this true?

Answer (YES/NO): NO